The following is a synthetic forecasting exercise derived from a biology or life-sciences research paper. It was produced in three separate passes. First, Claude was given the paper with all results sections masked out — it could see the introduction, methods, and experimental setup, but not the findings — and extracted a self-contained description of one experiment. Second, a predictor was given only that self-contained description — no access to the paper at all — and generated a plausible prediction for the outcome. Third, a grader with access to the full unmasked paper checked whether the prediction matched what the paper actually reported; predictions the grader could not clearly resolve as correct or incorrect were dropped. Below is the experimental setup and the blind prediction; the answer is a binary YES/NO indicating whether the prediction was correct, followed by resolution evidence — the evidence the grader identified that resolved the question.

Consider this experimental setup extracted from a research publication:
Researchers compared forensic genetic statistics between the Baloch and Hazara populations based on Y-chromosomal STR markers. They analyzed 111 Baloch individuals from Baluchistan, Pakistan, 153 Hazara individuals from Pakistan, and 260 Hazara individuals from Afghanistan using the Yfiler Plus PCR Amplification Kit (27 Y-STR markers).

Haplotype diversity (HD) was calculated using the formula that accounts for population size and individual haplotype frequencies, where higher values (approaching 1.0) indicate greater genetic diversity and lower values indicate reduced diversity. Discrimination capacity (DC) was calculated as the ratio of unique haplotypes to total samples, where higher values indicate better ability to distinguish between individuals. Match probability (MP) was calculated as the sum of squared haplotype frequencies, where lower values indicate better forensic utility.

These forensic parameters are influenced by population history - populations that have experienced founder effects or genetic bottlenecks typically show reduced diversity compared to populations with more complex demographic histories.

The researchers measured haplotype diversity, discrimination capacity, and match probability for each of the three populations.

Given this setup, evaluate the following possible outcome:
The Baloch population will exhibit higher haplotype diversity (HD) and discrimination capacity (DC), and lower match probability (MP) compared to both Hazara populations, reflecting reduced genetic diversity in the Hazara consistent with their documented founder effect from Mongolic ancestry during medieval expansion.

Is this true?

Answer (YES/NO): NO